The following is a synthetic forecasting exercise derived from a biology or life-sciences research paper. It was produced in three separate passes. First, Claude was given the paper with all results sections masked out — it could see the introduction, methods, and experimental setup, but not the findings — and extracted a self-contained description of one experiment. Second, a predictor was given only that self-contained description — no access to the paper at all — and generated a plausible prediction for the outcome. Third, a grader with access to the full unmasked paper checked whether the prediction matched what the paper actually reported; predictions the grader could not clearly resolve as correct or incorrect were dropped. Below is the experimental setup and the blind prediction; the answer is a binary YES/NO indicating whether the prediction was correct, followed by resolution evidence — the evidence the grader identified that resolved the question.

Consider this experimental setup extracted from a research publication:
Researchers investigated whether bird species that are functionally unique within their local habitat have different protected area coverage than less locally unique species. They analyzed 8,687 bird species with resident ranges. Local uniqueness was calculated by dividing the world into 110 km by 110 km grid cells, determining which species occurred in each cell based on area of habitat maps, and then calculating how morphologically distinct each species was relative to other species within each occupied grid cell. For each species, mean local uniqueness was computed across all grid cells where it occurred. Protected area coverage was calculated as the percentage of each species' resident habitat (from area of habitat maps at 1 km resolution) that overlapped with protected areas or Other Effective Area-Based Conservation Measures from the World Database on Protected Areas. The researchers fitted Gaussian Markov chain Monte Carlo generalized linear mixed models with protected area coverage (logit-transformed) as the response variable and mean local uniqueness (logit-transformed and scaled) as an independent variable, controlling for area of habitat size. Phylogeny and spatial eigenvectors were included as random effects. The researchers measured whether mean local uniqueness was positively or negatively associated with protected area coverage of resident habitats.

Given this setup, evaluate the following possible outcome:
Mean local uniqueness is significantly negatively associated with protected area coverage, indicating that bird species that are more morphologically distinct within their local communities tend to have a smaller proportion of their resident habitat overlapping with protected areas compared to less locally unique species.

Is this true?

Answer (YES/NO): YES